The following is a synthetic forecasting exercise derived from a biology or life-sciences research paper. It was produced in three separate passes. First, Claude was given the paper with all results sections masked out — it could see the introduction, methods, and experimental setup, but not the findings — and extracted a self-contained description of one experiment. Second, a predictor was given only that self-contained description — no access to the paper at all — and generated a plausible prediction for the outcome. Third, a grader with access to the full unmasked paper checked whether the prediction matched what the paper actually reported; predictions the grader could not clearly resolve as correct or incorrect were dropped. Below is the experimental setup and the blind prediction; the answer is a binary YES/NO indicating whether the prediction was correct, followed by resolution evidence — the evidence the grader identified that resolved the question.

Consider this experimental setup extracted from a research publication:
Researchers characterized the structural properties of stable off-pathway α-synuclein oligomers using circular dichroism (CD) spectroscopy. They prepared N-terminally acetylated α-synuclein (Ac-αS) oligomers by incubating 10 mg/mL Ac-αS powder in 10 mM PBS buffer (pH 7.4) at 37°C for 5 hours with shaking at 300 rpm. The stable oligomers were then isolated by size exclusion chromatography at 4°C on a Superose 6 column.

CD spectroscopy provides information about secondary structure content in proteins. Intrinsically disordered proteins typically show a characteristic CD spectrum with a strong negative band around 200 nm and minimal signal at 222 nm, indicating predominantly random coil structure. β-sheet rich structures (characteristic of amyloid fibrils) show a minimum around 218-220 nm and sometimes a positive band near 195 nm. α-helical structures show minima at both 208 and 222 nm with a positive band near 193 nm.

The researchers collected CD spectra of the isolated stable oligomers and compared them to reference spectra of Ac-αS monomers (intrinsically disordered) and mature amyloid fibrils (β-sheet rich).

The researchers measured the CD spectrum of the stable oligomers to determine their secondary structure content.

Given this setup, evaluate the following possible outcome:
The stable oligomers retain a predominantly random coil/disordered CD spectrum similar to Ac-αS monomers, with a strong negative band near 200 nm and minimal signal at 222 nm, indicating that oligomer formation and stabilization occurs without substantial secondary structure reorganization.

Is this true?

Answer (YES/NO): NO